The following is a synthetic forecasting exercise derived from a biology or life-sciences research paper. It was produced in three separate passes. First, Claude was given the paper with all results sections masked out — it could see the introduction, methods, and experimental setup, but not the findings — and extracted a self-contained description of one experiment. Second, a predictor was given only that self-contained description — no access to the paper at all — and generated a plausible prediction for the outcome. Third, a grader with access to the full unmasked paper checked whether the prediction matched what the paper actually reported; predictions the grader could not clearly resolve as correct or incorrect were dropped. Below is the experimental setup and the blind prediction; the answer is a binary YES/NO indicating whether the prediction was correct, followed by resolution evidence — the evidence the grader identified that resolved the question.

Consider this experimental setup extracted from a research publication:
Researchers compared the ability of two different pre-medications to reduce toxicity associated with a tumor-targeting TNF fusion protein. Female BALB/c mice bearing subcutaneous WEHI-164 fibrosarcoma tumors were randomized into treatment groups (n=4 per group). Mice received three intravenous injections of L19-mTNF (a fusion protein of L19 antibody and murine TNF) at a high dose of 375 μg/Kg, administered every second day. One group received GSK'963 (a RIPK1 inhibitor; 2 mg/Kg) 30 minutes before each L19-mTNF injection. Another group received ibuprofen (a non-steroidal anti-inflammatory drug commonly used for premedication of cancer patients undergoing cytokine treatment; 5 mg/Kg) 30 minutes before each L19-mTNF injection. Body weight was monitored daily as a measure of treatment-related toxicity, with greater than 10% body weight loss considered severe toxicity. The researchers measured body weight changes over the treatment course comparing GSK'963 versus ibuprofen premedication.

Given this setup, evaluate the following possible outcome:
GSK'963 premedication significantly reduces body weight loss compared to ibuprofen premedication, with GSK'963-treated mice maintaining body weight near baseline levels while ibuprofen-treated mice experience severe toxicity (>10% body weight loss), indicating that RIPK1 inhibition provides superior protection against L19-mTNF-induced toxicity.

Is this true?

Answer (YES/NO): YES